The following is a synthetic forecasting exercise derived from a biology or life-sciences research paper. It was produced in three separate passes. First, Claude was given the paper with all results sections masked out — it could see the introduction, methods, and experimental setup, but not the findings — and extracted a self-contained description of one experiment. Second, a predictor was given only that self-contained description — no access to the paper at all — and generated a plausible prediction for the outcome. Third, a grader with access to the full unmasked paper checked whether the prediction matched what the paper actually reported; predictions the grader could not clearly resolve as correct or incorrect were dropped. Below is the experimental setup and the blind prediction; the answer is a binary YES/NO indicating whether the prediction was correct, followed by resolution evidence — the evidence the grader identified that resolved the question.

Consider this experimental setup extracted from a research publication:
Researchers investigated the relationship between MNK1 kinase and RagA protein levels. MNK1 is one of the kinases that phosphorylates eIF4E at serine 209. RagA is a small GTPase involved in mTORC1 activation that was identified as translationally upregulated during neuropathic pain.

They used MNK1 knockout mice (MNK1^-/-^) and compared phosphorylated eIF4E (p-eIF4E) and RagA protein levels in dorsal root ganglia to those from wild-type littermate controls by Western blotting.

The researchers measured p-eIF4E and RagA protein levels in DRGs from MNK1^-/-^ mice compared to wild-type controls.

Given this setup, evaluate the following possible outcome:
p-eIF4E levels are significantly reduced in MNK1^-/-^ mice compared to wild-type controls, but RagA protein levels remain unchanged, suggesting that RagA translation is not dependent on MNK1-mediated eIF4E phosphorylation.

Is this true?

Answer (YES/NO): NO